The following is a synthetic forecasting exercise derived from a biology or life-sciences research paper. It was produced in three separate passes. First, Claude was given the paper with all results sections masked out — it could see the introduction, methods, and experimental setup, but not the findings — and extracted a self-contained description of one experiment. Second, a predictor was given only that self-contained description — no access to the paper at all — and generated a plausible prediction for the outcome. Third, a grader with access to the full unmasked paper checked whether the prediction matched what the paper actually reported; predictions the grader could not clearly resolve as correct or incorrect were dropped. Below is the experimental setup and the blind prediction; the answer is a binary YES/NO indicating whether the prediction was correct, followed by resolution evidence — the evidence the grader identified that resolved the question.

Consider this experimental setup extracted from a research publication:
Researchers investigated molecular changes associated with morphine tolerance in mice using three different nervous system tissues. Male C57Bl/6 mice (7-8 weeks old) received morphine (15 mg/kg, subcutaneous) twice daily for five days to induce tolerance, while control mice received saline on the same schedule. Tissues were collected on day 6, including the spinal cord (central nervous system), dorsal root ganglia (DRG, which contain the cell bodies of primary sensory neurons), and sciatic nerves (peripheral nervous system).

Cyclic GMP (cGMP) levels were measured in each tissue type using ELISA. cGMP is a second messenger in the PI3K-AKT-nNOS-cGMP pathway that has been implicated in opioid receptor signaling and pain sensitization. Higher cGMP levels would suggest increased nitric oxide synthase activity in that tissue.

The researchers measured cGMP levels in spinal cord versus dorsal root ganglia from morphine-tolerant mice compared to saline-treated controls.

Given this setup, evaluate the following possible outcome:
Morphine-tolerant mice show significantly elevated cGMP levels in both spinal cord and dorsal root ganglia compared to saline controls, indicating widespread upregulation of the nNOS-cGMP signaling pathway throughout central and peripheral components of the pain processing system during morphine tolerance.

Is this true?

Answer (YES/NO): NO